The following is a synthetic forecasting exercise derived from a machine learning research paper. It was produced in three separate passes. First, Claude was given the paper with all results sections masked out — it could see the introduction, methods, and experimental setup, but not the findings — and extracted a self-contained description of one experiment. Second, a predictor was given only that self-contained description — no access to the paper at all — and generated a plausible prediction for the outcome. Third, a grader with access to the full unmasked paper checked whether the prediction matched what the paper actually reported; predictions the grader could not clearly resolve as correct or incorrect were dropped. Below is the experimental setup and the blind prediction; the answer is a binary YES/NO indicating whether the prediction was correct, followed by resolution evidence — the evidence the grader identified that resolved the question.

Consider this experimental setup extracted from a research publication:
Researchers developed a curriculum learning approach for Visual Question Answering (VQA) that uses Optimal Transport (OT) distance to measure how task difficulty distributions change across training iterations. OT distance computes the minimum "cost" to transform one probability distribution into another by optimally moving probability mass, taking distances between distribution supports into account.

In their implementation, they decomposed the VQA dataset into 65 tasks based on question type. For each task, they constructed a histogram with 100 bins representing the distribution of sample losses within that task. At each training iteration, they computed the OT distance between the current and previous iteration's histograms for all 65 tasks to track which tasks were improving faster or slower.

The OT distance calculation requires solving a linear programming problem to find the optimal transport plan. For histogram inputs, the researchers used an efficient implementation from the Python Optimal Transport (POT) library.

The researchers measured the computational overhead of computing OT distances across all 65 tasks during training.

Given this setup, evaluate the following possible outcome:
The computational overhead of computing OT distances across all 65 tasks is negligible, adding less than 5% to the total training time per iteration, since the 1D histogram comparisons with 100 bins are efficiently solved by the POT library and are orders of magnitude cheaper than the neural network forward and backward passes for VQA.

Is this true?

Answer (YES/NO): YES